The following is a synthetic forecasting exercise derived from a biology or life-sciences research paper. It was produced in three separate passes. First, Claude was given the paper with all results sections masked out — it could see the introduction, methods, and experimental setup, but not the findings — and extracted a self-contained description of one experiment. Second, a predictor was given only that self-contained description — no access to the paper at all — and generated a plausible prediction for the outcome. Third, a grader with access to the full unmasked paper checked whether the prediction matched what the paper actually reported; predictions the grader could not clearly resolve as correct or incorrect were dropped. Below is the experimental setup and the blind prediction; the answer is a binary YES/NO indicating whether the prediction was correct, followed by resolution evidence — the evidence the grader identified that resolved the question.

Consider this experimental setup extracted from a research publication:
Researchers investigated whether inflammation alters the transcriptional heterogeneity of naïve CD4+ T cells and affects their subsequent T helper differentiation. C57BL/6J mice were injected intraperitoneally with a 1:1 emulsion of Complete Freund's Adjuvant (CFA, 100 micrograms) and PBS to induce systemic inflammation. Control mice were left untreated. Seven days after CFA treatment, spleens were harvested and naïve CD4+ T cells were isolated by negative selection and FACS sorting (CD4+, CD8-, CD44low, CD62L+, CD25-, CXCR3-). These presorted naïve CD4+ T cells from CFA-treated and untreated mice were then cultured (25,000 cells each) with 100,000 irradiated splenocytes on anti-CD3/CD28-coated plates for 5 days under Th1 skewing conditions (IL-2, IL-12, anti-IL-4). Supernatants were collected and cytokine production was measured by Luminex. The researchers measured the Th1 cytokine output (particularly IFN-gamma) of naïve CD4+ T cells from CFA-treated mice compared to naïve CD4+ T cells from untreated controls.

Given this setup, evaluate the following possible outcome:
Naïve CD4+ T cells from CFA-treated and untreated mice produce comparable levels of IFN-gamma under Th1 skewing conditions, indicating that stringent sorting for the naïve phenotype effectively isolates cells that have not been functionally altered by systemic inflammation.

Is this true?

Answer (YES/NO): NO